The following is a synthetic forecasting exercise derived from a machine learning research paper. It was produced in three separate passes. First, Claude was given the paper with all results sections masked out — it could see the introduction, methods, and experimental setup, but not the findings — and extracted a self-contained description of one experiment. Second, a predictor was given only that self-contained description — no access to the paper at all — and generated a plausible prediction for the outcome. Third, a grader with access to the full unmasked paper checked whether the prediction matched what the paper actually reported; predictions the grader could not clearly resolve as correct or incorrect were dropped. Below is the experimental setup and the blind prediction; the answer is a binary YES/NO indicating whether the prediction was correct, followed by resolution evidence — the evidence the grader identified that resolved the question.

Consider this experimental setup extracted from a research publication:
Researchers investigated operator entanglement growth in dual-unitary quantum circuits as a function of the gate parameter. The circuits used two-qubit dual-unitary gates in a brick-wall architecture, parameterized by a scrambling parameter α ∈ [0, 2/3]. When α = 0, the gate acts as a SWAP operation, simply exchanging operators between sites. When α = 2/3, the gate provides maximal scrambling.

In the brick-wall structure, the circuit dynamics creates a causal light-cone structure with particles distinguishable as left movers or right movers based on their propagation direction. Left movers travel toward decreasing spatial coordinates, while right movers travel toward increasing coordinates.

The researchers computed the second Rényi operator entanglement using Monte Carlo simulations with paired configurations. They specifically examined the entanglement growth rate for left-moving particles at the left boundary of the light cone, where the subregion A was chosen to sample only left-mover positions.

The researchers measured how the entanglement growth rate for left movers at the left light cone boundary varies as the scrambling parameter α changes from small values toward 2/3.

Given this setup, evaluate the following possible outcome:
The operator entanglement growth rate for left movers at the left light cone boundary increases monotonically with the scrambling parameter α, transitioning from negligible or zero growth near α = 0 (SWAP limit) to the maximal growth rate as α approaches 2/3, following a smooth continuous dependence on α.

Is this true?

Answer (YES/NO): NO